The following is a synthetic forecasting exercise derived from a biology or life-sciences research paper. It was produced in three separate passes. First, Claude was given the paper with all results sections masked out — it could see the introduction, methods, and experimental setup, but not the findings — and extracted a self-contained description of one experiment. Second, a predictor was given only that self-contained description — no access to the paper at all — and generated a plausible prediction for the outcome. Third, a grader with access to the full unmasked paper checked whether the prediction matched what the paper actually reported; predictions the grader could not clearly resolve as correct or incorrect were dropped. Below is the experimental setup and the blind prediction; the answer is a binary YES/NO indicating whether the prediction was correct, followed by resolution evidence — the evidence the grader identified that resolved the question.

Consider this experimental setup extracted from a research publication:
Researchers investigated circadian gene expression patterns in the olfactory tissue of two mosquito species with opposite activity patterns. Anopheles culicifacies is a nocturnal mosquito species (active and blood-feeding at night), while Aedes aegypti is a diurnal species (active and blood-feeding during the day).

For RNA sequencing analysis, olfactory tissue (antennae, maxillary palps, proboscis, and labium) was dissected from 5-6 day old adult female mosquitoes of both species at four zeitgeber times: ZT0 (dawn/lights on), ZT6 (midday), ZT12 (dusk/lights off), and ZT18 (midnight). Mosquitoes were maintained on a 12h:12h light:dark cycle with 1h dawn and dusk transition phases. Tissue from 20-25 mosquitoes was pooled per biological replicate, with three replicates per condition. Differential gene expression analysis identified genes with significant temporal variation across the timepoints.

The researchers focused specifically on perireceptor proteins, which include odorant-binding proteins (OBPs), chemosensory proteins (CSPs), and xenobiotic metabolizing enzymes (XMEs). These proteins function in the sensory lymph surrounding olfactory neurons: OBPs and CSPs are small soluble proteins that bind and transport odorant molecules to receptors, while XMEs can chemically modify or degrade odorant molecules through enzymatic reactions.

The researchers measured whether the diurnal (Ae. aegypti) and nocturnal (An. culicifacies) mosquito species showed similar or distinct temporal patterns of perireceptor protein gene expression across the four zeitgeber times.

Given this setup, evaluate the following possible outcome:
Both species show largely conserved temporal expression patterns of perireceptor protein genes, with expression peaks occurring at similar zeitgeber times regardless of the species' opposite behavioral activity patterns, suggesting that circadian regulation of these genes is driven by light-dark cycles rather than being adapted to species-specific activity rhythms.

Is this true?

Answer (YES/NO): NO